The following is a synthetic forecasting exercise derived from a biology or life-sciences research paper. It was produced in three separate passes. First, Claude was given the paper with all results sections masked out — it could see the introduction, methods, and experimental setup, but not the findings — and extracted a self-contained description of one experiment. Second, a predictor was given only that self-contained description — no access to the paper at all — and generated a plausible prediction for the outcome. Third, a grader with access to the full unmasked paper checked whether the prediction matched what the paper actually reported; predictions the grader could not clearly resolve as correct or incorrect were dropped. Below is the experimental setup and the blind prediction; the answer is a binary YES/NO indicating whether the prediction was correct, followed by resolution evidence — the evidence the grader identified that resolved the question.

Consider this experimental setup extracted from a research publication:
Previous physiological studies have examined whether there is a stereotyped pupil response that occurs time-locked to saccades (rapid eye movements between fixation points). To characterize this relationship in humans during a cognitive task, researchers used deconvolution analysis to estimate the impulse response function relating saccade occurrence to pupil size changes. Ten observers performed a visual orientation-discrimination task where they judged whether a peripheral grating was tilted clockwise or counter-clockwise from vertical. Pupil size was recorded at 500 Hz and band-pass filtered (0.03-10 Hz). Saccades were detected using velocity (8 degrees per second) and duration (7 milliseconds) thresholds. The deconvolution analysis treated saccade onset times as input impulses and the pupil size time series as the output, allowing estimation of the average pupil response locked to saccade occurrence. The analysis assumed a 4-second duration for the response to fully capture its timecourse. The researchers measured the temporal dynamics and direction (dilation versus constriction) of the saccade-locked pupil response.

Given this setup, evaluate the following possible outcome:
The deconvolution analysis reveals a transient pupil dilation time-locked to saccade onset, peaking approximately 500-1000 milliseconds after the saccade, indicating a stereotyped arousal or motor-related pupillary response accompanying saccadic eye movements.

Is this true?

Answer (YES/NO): NO